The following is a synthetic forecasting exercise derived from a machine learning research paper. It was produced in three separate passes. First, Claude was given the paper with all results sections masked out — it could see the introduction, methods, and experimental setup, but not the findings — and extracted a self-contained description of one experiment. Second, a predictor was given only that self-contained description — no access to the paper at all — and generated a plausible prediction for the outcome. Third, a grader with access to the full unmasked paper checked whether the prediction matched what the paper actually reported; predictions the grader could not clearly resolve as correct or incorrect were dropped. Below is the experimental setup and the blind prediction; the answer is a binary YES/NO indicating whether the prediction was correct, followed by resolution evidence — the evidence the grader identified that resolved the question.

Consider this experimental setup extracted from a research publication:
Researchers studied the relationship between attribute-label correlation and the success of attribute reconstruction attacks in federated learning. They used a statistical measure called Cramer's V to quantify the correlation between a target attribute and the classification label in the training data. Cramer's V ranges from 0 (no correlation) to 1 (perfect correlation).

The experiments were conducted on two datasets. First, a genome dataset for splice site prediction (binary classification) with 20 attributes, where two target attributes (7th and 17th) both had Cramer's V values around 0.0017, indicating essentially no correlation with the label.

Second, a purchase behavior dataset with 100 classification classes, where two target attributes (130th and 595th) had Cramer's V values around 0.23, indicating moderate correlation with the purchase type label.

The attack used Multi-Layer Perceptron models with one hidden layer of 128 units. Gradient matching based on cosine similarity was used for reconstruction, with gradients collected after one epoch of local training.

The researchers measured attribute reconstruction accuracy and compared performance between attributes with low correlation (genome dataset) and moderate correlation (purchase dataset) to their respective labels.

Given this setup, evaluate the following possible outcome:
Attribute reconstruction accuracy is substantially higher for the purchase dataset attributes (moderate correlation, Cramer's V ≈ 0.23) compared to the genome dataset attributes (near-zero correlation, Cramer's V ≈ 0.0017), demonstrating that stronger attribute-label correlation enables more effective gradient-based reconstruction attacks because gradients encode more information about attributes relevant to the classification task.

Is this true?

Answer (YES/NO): YES